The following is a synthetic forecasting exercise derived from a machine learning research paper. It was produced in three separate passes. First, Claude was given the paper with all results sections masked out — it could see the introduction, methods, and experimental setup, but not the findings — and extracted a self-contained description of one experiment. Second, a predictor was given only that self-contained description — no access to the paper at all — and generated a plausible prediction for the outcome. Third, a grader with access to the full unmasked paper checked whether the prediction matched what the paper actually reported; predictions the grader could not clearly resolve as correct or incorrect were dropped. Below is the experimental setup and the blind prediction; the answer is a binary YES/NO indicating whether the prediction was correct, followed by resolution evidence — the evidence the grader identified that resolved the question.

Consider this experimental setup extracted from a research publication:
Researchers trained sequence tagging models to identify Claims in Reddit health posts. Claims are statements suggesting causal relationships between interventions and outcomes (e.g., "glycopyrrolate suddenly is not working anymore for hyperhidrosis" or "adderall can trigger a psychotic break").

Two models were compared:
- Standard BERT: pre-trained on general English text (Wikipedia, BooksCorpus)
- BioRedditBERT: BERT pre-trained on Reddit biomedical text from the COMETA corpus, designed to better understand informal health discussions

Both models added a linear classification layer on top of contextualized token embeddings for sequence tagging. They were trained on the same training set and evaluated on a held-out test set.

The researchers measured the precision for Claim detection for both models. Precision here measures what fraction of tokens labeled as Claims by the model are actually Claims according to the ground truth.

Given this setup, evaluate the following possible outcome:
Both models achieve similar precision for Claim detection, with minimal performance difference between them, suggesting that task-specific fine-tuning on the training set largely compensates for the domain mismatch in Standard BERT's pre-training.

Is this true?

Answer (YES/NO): NO